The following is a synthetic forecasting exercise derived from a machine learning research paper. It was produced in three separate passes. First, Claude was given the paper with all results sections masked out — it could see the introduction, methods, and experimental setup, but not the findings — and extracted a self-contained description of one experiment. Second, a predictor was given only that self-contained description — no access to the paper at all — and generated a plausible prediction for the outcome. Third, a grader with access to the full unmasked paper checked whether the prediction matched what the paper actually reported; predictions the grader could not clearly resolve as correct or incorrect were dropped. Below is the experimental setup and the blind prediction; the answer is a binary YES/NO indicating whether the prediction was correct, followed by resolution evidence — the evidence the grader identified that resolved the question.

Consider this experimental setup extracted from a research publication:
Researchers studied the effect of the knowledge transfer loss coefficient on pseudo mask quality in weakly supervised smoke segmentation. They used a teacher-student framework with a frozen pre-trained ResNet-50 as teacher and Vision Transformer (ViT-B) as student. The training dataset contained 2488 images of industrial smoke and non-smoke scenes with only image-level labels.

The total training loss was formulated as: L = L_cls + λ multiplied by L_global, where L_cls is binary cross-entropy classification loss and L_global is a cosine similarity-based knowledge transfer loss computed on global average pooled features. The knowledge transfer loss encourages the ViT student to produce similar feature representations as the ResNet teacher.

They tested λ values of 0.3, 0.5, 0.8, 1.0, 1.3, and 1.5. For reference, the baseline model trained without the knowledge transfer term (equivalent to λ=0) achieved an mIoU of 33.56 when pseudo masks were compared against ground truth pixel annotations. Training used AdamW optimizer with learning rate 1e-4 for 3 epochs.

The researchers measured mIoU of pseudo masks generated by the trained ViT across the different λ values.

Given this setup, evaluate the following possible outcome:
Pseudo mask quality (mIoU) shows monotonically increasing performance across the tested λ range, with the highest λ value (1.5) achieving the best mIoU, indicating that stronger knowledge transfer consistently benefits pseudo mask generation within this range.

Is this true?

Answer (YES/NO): NO